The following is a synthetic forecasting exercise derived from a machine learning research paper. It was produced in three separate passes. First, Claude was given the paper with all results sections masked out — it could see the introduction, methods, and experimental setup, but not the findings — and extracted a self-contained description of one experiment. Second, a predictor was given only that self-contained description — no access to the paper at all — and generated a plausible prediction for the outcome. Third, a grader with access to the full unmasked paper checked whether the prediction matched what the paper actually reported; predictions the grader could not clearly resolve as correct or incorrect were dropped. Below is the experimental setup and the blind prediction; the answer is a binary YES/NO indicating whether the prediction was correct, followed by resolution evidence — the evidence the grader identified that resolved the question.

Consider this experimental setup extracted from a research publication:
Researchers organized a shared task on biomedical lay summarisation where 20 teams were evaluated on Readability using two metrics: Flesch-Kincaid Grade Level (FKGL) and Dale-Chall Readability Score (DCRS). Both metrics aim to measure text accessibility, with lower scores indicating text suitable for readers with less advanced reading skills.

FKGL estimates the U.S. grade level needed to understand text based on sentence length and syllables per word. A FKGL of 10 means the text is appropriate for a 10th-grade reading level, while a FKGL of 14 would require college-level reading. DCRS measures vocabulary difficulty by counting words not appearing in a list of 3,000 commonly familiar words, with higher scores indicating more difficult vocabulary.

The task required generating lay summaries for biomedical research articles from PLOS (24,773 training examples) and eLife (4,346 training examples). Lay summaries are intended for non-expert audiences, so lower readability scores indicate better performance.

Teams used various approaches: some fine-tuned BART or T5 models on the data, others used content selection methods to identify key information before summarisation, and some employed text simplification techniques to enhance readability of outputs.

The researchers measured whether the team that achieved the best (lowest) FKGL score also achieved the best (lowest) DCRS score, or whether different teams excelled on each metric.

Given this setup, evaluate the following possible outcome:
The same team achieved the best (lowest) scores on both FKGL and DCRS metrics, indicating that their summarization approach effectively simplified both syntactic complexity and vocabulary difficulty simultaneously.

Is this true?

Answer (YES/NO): YES